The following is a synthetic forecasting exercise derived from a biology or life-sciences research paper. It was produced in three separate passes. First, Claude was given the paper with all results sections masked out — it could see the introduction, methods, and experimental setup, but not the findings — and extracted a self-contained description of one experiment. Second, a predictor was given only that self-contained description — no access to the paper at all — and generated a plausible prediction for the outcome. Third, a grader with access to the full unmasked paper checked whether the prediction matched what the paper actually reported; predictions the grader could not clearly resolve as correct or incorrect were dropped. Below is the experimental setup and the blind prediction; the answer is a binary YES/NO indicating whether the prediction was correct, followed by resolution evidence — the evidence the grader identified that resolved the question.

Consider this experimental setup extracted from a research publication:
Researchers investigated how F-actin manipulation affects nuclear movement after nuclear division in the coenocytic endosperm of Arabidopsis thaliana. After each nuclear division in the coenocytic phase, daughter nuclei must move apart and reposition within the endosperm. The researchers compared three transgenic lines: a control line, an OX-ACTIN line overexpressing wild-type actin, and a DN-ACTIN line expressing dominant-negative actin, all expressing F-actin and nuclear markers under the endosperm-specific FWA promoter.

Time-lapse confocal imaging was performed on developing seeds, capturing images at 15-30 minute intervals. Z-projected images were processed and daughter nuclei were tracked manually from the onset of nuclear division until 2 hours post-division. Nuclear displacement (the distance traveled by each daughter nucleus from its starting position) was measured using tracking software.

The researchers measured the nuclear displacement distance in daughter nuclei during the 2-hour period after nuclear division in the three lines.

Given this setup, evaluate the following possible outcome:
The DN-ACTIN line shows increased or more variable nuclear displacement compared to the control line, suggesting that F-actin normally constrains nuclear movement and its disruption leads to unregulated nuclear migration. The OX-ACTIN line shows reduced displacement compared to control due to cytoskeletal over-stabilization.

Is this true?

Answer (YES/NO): NO